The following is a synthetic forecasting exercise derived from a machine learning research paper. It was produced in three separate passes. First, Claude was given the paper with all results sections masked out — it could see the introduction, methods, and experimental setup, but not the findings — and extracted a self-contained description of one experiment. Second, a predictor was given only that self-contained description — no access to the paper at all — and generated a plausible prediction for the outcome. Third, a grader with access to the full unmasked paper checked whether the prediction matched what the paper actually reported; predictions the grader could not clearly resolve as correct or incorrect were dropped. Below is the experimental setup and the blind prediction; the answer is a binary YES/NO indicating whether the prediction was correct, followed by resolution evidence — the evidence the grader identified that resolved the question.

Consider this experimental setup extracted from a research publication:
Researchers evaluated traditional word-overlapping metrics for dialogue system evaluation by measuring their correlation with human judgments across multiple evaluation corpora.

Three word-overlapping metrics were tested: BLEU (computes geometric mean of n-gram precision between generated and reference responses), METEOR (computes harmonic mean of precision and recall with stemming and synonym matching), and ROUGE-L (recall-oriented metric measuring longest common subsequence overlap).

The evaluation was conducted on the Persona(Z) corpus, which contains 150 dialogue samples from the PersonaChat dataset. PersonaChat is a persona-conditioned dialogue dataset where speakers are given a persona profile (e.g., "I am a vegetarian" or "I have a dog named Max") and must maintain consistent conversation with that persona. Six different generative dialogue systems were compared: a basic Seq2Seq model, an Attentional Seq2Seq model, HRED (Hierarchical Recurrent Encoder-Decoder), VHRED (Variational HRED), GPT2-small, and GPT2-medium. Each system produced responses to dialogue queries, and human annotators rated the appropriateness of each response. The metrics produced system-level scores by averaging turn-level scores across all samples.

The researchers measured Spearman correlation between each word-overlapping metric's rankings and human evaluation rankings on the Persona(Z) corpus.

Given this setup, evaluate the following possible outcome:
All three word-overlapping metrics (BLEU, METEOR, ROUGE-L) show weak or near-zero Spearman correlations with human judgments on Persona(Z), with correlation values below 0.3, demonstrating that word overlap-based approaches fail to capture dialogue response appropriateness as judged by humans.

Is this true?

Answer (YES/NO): NO